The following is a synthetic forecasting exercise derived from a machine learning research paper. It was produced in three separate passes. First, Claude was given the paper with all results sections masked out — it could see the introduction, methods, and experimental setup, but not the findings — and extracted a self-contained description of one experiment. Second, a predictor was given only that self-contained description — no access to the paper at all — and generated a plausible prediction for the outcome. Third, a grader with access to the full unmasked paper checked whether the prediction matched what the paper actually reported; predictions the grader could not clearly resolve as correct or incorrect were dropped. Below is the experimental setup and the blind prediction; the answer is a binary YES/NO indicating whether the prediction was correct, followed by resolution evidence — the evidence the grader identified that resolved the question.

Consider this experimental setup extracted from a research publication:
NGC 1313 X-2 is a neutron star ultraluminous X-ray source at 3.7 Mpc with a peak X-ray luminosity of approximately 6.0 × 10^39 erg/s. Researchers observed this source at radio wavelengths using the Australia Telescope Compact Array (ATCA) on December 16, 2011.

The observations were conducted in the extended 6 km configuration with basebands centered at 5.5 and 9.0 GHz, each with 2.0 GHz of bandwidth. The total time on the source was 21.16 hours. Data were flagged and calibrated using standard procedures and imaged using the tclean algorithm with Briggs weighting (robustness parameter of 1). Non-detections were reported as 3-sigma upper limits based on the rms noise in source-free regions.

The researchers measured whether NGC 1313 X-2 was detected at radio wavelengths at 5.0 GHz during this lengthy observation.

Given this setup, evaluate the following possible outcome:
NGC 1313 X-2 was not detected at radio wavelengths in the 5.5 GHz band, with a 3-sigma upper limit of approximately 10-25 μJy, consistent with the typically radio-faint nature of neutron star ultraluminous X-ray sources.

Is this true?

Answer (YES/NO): NO